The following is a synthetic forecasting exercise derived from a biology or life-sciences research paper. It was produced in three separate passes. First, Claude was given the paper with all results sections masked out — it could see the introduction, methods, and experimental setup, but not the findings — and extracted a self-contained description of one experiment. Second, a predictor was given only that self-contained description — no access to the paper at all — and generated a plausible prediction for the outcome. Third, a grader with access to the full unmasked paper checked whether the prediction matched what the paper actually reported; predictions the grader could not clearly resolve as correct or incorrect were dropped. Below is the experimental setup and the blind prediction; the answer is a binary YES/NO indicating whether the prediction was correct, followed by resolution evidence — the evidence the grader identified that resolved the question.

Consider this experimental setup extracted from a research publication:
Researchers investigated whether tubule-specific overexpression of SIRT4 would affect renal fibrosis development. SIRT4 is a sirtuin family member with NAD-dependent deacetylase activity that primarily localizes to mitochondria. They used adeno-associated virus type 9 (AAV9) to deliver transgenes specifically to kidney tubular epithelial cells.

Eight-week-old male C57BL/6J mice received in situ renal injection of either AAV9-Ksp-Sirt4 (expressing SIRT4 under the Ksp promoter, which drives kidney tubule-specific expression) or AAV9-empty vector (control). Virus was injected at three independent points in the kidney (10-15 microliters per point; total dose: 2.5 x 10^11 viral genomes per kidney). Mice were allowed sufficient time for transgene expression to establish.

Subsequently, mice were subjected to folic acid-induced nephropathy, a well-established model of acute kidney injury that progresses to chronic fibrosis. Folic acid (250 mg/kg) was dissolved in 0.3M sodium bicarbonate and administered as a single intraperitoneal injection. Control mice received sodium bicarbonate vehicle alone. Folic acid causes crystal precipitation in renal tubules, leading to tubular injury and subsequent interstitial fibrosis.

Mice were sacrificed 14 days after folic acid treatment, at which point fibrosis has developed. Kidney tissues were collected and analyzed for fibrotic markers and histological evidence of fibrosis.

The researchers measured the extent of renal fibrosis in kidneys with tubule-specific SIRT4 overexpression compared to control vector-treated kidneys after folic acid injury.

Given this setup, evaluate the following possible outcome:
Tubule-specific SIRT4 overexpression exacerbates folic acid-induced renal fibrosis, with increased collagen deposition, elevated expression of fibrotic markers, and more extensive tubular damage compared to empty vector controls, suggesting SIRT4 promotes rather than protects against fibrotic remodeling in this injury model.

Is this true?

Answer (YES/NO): YES